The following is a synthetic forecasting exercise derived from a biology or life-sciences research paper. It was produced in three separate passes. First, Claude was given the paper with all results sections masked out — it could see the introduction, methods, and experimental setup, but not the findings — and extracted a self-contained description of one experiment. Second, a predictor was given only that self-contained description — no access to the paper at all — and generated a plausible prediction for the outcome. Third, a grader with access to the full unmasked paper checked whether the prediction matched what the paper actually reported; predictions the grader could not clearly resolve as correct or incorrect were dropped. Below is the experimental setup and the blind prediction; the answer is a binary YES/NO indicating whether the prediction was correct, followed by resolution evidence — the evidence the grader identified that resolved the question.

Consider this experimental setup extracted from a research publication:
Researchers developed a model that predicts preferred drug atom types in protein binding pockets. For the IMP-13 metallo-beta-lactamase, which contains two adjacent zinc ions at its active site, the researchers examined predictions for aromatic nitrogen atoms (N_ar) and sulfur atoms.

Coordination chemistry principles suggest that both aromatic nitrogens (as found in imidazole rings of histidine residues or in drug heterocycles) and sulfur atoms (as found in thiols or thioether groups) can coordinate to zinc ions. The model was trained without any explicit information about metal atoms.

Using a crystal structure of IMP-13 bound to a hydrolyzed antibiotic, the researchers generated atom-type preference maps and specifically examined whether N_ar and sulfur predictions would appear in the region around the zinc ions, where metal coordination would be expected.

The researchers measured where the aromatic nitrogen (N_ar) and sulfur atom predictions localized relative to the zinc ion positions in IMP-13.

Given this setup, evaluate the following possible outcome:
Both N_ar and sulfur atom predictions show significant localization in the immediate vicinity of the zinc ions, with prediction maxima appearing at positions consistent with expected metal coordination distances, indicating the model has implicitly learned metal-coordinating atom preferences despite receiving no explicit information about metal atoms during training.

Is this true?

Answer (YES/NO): NO